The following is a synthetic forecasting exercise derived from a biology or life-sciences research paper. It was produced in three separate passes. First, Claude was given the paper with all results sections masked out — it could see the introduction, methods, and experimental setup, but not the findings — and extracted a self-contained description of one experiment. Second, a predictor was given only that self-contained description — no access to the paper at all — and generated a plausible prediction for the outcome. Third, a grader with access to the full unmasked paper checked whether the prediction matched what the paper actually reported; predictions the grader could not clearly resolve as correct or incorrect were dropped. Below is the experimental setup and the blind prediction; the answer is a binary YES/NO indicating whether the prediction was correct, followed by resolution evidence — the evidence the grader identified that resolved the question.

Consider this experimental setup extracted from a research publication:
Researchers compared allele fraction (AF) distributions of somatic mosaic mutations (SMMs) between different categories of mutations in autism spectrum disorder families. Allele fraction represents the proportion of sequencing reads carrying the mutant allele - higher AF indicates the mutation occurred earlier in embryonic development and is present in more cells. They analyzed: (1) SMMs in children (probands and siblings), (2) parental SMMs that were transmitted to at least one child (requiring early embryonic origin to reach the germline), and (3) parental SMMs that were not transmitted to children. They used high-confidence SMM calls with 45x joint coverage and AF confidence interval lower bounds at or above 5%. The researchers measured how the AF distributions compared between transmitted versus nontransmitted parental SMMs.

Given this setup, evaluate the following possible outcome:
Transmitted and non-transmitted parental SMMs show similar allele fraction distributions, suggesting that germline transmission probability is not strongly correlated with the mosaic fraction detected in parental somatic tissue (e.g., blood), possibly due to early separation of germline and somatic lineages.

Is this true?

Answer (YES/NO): NO